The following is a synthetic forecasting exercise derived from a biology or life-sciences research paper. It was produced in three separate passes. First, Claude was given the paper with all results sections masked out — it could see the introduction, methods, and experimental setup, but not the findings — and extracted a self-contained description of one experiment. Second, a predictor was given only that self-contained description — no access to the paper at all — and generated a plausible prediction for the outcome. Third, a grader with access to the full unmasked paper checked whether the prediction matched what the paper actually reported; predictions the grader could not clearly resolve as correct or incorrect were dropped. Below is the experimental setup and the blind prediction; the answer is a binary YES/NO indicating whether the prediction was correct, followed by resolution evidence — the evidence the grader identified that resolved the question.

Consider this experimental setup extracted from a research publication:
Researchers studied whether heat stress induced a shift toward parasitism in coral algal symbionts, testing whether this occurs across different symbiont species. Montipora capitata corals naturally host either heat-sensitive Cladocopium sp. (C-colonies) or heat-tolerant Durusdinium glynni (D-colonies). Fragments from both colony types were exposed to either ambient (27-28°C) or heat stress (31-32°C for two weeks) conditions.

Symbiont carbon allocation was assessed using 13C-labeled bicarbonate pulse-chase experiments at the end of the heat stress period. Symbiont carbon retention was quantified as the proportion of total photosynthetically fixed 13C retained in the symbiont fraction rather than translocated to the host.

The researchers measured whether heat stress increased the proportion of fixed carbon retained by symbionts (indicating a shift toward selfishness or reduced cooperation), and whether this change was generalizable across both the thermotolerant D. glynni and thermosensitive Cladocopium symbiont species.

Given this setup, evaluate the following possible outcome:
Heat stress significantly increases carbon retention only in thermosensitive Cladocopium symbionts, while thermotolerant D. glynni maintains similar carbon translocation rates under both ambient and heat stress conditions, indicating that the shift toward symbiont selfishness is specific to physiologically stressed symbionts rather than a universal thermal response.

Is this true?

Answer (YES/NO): NO